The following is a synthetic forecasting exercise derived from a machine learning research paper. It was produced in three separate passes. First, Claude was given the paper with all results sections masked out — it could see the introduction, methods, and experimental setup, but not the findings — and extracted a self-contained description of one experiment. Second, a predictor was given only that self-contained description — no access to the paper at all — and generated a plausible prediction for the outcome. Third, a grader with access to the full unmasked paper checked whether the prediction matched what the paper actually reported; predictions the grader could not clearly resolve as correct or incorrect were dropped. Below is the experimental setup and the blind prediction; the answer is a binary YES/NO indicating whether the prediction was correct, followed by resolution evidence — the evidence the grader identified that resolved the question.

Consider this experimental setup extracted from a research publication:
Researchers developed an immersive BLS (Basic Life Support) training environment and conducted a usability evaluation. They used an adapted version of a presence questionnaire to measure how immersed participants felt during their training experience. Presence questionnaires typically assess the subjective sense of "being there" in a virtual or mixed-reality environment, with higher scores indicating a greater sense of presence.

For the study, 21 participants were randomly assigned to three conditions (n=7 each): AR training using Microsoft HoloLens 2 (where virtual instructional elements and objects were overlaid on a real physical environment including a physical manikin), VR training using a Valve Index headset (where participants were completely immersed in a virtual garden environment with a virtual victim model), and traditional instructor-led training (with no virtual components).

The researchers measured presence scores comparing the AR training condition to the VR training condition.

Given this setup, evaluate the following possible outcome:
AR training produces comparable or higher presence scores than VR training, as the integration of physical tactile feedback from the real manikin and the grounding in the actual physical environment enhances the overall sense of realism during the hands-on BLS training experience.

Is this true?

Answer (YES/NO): NO